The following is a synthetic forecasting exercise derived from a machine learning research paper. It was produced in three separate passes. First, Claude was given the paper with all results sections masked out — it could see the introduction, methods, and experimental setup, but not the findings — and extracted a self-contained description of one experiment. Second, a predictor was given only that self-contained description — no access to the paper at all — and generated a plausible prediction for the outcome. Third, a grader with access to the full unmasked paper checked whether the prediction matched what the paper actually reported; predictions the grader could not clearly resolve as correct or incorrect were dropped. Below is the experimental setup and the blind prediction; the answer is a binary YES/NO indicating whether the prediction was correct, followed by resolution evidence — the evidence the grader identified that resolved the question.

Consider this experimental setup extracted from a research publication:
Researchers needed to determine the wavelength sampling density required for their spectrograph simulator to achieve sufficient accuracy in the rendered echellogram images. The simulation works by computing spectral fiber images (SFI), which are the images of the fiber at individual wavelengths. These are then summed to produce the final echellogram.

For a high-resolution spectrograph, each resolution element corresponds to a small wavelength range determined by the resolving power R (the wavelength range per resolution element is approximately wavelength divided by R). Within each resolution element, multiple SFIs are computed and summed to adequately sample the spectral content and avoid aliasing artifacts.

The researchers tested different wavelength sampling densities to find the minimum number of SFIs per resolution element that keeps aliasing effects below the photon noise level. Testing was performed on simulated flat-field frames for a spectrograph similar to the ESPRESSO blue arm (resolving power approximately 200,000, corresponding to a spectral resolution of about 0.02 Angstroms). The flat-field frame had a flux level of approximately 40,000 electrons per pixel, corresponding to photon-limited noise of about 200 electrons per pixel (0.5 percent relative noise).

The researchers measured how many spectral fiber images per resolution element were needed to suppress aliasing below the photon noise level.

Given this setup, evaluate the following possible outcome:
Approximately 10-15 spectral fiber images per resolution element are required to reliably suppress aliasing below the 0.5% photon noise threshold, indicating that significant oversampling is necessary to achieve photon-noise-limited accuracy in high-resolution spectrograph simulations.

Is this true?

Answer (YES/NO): YES